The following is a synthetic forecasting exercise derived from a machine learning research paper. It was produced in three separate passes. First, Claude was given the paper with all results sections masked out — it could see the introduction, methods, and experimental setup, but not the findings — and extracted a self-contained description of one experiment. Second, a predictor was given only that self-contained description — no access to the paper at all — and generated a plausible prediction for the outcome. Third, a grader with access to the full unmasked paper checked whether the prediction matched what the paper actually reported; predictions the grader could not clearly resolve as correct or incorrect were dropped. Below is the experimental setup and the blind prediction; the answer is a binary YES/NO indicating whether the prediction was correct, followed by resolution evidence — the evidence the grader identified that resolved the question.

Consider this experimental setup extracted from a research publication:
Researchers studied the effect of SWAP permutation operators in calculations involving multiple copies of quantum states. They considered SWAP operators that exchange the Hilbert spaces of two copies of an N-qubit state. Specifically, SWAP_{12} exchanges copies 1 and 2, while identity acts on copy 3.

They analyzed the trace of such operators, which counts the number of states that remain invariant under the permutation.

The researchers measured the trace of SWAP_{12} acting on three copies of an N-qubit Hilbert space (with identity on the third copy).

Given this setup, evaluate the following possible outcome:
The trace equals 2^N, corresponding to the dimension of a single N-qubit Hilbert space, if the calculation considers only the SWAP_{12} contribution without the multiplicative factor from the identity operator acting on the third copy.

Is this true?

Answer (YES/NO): NO